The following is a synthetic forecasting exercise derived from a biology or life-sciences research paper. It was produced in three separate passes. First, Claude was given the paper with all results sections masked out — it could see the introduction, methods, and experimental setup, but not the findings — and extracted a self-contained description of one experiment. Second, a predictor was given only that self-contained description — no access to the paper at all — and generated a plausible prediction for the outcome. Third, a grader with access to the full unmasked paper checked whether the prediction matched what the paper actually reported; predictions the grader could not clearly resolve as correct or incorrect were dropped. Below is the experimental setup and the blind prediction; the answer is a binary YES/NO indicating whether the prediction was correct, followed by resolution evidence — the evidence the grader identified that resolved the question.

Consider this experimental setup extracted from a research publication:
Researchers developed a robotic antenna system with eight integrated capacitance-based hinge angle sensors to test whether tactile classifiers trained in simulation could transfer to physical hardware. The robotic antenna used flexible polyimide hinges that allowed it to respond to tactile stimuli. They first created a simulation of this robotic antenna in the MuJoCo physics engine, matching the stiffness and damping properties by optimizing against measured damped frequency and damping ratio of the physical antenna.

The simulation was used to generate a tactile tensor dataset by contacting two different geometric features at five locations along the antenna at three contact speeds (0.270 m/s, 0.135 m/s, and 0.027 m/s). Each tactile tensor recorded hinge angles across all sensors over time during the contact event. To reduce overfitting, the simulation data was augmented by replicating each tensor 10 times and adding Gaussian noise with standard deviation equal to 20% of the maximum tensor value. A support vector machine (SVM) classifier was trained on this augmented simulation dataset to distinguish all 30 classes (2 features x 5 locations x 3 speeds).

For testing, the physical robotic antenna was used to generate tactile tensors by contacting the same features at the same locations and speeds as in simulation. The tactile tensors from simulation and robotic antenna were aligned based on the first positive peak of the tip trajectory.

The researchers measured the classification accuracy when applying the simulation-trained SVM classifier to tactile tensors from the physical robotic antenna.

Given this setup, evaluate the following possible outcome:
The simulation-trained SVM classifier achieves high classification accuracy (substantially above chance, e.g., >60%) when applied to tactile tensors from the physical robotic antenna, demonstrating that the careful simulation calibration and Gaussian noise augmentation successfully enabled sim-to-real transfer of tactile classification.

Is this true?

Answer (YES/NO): YES